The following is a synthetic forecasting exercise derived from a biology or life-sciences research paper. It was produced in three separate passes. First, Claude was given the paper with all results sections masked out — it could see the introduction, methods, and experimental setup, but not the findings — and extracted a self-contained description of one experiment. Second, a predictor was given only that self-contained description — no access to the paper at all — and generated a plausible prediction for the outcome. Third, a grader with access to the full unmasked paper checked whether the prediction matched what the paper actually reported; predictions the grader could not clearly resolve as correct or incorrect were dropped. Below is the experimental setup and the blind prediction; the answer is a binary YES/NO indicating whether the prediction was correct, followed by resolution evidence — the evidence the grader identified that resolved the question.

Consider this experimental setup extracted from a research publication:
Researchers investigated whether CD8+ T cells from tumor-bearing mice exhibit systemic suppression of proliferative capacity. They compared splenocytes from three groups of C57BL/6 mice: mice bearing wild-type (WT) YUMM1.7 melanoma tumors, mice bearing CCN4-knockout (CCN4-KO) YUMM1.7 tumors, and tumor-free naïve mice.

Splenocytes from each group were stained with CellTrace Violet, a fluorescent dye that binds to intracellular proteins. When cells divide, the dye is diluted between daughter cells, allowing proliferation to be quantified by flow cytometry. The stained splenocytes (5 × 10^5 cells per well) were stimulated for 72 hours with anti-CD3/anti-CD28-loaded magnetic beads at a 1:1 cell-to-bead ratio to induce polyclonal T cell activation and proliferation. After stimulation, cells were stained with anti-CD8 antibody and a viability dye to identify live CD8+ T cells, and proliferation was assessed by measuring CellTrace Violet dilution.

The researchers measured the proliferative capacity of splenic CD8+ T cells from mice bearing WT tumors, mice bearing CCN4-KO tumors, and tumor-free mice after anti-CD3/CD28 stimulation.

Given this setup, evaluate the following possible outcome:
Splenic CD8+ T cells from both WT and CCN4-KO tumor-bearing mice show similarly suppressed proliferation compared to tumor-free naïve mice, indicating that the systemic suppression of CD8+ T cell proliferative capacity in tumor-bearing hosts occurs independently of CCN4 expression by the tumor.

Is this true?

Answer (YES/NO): NO